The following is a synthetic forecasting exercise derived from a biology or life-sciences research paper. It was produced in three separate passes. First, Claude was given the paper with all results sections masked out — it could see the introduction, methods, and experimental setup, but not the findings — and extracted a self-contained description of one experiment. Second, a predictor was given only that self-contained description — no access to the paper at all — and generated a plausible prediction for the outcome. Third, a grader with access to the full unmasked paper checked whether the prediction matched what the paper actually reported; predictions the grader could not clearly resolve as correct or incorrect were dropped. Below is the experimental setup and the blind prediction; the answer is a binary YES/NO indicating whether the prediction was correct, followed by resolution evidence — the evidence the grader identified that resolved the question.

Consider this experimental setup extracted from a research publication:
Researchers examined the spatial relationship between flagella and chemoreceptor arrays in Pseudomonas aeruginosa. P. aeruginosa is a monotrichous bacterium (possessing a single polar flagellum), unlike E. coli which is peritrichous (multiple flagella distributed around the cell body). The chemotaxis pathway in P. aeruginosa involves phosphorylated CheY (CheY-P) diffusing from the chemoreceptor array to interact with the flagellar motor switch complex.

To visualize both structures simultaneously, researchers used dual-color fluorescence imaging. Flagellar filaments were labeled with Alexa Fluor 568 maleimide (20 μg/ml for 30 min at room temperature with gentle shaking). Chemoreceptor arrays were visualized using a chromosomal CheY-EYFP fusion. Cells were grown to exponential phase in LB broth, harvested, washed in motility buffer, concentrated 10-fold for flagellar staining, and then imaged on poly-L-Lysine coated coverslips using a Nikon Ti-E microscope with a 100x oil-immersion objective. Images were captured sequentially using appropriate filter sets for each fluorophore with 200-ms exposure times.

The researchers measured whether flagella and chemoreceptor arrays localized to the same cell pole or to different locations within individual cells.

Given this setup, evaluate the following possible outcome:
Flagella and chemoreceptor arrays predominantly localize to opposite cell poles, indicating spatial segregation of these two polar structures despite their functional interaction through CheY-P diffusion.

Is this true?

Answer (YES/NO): NO